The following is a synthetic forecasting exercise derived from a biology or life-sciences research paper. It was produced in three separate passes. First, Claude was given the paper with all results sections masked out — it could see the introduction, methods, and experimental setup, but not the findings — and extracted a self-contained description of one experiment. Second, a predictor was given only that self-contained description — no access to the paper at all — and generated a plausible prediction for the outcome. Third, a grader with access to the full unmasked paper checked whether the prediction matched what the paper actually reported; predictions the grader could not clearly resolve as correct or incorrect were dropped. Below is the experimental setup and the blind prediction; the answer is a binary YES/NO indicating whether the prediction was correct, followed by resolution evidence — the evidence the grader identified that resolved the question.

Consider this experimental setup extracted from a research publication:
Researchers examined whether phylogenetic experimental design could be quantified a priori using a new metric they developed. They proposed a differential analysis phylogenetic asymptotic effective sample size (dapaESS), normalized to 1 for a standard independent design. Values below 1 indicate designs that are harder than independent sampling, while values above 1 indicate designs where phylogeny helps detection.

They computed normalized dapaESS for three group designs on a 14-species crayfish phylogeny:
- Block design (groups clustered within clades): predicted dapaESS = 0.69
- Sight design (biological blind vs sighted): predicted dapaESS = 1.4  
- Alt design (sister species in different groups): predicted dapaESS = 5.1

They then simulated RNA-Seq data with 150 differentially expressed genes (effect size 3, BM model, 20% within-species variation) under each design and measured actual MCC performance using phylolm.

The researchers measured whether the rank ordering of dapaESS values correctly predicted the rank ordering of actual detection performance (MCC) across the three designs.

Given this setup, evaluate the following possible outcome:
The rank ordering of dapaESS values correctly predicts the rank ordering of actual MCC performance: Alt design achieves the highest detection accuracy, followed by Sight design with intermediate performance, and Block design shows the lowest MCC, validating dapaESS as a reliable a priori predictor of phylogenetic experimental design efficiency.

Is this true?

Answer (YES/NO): YES